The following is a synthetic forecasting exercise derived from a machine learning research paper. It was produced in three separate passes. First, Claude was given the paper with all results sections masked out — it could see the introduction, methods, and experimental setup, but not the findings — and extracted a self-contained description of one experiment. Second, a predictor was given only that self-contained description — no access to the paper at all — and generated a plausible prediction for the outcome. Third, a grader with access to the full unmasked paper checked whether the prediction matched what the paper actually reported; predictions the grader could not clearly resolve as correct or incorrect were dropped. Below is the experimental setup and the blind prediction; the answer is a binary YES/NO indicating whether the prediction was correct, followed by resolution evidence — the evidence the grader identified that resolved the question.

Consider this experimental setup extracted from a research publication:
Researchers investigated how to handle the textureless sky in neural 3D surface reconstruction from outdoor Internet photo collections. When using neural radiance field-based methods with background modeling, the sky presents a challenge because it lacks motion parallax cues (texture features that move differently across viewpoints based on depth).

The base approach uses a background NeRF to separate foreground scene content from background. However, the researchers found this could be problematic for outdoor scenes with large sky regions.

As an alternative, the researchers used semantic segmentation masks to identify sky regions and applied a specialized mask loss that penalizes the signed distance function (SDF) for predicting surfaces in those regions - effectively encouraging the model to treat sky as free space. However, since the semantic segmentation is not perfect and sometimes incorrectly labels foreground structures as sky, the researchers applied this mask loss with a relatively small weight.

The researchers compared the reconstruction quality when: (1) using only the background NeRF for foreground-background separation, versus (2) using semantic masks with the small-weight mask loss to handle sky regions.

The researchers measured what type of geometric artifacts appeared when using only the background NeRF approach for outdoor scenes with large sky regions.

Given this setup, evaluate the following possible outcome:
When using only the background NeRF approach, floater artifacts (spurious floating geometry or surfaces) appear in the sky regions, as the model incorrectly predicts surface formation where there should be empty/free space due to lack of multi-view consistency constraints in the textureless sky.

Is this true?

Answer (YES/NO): NO